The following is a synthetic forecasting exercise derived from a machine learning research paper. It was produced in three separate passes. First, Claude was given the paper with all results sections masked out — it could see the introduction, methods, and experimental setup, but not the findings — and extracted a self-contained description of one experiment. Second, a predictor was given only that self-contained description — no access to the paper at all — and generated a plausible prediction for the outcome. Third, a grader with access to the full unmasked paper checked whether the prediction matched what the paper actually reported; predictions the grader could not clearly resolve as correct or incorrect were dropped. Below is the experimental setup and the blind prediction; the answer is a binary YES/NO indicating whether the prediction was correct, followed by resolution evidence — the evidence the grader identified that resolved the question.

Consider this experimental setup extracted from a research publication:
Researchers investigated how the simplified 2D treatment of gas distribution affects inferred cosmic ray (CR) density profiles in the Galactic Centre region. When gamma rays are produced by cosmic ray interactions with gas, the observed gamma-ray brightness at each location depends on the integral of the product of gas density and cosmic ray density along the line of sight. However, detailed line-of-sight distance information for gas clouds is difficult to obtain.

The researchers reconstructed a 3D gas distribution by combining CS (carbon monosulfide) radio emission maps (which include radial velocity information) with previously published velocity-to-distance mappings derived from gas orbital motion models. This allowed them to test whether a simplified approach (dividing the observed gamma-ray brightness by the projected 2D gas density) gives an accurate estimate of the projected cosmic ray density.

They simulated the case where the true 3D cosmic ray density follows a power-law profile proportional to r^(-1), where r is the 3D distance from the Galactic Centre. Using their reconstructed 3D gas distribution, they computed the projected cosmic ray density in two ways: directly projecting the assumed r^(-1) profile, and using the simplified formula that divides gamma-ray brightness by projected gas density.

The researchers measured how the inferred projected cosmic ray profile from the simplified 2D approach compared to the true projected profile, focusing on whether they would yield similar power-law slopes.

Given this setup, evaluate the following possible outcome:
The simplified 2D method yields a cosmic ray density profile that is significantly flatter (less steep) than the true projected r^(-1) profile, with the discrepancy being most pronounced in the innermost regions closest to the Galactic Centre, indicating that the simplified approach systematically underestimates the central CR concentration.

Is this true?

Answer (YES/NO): NO